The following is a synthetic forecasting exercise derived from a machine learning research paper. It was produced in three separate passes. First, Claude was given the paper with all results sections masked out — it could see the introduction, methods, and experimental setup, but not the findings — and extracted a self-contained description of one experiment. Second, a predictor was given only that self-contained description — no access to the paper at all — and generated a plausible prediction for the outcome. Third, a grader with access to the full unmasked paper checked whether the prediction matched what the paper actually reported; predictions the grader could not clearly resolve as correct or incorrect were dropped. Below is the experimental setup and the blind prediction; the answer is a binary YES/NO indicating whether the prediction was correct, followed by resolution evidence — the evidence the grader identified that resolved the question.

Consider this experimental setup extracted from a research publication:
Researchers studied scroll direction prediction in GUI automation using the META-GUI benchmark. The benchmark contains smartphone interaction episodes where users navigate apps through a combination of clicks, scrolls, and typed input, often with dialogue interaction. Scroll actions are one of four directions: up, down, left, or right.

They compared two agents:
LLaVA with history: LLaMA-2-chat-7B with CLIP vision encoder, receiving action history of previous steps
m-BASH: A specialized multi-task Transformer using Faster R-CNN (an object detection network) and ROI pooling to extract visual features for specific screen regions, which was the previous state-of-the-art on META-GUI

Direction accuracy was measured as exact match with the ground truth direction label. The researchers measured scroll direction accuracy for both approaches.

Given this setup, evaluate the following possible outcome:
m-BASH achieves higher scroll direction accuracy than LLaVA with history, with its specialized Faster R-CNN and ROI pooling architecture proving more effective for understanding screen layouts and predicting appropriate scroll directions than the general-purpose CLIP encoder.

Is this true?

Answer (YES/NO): NO